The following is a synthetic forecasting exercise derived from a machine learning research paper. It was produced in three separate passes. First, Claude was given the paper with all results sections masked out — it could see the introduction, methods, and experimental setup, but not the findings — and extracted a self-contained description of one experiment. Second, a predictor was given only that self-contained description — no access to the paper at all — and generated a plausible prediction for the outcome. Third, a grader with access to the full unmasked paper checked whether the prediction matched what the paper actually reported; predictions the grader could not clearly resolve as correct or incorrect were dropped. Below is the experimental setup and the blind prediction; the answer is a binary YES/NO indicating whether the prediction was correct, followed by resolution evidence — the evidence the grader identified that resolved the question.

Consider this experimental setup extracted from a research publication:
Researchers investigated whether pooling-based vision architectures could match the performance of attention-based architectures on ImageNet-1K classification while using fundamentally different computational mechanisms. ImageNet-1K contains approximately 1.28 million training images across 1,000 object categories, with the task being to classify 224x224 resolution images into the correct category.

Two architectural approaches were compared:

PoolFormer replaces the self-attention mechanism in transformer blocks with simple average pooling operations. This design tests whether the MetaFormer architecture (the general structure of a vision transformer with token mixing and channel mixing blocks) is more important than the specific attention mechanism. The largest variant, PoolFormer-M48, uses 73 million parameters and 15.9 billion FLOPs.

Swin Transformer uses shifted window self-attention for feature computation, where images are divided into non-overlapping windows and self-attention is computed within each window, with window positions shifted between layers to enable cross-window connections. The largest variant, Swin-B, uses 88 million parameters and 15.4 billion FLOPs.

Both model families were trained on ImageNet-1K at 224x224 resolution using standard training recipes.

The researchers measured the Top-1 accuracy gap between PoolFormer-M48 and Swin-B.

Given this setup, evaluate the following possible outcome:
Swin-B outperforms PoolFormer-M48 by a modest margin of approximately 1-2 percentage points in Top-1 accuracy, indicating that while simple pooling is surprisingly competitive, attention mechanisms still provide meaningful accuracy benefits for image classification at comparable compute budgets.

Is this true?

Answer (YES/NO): NO